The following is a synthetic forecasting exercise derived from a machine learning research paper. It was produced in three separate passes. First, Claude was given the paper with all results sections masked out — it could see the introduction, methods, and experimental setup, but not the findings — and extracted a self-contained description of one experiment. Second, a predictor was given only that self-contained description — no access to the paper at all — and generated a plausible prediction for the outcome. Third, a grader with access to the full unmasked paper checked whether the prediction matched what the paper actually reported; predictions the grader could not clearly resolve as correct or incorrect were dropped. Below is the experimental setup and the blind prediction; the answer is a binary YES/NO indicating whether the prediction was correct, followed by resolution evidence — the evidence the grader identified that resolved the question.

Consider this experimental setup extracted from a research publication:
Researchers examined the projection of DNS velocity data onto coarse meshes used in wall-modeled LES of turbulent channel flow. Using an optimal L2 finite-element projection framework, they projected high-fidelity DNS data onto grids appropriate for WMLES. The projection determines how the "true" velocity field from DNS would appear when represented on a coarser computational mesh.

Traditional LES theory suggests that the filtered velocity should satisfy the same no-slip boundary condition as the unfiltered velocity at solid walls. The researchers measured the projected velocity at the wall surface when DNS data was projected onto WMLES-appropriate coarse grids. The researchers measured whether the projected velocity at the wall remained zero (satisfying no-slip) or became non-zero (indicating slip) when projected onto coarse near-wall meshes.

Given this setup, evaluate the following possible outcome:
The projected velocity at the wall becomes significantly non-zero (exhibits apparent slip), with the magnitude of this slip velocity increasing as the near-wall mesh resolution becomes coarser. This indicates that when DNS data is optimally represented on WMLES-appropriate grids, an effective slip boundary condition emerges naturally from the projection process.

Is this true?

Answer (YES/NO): YES